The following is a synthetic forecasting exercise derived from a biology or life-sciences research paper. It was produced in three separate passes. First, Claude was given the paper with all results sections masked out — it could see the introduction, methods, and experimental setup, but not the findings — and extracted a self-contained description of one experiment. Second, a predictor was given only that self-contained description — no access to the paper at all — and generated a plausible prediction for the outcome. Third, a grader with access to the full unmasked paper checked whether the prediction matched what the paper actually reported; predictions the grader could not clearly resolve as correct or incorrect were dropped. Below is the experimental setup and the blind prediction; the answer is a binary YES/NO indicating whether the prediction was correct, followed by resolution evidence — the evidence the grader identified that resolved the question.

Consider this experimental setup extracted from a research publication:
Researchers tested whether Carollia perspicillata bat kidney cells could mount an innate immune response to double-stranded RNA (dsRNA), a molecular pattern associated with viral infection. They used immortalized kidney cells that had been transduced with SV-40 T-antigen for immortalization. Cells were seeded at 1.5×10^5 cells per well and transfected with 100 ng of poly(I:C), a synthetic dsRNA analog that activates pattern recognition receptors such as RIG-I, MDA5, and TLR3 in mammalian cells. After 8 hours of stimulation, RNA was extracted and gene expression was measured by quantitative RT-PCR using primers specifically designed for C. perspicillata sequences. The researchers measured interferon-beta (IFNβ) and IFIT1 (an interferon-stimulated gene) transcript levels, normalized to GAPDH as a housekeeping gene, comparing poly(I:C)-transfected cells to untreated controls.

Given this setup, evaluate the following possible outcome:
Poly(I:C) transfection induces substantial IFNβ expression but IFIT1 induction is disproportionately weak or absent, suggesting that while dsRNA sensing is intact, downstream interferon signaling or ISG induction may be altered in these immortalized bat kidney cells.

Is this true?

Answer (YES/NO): NO